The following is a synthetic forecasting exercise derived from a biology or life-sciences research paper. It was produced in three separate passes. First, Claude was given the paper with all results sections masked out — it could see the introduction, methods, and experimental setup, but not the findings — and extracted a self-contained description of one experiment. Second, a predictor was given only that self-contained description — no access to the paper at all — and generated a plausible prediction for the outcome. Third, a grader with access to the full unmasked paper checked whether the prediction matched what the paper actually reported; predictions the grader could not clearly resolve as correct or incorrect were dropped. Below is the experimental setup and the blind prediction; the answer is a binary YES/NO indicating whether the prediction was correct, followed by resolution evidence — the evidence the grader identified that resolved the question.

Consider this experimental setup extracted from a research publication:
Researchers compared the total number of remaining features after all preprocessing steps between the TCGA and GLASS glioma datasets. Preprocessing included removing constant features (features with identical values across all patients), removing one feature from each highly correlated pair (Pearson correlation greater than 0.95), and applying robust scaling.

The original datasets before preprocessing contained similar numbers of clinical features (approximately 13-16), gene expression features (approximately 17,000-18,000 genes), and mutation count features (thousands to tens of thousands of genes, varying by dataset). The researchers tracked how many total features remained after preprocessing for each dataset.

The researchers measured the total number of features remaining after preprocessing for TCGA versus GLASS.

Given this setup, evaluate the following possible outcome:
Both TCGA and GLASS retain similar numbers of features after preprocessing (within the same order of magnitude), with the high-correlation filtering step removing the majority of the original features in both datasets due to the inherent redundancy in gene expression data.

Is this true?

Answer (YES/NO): NO